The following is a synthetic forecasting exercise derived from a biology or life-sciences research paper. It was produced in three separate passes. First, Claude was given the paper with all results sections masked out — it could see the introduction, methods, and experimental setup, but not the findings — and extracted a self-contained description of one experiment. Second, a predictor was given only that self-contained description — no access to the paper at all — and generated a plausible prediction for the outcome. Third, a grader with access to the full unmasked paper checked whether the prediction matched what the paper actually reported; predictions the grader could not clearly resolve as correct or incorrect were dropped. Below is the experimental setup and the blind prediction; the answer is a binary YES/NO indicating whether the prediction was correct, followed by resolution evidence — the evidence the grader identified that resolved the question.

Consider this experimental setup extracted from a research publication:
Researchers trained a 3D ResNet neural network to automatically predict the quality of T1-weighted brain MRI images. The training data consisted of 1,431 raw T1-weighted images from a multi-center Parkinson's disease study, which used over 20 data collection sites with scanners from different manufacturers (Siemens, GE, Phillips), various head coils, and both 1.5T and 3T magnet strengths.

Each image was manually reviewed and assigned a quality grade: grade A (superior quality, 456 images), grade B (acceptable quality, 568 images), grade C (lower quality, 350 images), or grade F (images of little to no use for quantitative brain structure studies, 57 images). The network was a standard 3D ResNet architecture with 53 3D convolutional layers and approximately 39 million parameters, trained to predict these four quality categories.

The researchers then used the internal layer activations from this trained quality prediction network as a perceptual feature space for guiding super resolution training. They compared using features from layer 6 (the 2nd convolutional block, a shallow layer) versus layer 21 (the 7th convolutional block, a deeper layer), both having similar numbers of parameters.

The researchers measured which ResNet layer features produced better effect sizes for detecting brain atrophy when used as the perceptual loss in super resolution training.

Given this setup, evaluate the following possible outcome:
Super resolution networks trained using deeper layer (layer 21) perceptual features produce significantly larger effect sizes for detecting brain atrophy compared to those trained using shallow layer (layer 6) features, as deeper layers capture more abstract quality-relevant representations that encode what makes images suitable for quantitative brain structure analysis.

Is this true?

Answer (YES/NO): NO